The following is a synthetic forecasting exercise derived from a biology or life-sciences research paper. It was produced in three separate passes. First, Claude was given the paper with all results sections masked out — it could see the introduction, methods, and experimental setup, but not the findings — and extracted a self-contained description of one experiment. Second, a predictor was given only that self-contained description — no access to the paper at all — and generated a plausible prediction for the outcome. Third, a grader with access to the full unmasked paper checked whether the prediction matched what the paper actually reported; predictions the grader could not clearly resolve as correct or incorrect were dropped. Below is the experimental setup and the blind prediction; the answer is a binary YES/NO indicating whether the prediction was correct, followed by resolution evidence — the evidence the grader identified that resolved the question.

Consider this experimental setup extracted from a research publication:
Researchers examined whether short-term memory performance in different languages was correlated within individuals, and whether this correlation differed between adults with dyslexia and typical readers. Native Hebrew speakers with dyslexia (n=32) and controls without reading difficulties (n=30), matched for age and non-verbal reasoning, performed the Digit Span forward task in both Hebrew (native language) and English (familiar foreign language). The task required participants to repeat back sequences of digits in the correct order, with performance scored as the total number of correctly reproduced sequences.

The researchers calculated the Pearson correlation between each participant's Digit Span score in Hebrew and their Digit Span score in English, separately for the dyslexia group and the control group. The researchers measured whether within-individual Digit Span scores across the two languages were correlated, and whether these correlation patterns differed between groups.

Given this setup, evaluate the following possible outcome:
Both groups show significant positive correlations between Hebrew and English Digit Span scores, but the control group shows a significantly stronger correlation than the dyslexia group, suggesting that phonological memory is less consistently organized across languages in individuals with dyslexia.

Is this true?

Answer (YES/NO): NO